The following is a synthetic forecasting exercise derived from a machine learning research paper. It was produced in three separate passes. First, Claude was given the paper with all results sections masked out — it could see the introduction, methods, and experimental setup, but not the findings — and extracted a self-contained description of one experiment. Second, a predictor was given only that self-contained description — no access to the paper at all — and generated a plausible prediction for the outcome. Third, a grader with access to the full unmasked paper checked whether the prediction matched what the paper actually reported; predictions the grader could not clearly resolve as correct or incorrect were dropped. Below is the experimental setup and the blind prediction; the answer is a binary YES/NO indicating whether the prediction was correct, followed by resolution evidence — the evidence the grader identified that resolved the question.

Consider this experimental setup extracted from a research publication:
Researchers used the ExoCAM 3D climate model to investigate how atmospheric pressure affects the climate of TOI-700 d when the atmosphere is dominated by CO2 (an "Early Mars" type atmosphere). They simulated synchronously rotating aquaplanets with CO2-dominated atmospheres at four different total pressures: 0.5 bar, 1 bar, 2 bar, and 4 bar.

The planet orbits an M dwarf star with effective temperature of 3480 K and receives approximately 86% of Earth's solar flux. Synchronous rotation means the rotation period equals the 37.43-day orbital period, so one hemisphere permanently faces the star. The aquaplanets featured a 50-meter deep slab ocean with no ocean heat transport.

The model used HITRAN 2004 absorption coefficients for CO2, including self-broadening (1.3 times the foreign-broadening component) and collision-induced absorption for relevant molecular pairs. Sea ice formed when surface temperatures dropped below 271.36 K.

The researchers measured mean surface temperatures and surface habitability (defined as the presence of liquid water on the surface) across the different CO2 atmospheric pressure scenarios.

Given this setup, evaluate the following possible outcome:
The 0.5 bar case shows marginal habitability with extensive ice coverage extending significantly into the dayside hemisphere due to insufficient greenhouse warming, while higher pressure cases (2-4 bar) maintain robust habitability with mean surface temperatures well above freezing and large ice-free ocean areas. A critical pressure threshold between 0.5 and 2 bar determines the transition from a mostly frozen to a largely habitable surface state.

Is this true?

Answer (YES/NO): NO